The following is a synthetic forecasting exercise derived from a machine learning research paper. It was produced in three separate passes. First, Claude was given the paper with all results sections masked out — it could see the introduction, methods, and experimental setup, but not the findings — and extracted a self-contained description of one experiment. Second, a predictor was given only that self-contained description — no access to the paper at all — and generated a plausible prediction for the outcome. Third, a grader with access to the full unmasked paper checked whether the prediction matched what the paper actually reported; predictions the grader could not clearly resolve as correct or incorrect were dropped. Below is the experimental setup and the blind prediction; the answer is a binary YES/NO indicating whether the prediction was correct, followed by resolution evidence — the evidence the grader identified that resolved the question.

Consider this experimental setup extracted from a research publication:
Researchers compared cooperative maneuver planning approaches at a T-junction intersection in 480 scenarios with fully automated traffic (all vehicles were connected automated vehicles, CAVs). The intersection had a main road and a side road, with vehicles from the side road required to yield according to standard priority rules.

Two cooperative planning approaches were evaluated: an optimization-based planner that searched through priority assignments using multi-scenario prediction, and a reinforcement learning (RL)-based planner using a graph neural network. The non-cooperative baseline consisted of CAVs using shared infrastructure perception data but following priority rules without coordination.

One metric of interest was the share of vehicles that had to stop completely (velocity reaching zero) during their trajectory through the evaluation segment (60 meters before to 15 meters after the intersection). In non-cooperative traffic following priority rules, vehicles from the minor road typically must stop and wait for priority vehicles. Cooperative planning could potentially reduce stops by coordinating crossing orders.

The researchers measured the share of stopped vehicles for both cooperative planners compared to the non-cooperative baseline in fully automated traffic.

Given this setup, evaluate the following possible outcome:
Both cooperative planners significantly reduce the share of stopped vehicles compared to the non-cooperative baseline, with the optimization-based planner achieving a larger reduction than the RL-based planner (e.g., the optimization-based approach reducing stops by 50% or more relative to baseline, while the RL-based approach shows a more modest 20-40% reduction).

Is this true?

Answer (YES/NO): NO